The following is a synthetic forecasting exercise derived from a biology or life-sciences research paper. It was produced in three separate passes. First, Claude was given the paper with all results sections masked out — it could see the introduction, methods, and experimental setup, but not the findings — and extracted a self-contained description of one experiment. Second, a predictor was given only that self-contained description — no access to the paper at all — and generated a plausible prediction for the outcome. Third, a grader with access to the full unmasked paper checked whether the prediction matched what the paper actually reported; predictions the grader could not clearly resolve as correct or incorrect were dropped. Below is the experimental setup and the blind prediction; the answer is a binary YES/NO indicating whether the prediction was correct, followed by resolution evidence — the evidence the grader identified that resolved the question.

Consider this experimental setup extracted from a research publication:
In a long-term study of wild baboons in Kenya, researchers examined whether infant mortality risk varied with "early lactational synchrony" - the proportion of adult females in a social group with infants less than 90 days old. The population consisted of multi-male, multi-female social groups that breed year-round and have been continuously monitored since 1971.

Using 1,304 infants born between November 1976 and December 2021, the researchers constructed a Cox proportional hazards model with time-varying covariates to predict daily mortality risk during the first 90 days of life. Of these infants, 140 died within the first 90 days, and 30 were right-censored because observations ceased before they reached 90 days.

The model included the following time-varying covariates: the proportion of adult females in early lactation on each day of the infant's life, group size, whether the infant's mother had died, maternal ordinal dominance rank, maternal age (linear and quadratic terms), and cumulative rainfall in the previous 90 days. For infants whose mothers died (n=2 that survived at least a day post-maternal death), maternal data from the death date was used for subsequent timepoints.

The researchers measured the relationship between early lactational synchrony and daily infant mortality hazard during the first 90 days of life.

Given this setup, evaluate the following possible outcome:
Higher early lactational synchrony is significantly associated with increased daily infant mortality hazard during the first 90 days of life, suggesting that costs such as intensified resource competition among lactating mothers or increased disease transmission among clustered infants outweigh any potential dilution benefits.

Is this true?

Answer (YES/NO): YES